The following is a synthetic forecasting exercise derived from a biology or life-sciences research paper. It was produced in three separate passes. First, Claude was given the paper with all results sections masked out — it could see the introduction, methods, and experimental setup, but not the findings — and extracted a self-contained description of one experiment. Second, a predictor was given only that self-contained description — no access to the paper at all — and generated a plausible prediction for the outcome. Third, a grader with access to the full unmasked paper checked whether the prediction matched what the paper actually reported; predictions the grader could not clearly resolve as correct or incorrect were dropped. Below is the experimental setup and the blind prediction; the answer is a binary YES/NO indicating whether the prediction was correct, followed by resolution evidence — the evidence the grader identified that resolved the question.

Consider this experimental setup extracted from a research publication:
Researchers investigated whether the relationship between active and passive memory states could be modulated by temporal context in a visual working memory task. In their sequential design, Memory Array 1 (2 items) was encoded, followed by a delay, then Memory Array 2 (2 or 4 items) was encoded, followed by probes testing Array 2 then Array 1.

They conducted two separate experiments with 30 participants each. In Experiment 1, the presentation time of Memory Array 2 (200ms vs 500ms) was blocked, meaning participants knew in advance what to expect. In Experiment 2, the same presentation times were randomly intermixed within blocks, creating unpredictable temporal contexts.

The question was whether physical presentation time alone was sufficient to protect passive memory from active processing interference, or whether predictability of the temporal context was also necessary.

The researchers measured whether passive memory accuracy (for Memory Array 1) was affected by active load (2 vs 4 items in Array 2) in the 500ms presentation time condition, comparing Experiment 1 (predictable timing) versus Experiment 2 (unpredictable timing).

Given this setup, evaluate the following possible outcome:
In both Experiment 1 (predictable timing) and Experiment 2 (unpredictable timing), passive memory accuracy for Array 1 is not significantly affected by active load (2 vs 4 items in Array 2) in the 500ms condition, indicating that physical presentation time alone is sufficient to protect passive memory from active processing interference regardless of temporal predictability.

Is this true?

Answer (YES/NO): NO